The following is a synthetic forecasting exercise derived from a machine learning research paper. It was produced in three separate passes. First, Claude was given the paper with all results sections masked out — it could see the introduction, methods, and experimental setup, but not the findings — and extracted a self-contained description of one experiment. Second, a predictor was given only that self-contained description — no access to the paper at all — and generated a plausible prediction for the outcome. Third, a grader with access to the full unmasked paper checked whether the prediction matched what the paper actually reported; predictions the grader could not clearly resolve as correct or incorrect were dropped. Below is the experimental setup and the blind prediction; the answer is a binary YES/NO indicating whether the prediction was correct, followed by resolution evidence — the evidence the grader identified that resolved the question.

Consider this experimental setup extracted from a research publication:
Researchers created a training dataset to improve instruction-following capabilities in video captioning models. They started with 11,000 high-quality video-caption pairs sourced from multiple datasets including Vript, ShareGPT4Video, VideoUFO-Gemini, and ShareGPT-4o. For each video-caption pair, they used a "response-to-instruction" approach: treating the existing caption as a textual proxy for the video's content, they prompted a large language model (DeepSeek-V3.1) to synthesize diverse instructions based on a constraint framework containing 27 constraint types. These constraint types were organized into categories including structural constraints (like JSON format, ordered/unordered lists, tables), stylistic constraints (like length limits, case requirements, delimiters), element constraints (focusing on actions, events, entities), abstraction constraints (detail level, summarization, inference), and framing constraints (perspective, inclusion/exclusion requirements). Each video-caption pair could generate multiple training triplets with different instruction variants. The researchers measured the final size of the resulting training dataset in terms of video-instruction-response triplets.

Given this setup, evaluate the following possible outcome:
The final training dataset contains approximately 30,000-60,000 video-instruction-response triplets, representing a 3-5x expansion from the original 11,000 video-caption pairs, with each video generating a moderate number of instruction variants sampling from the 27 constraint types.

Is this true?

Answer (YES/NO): YES